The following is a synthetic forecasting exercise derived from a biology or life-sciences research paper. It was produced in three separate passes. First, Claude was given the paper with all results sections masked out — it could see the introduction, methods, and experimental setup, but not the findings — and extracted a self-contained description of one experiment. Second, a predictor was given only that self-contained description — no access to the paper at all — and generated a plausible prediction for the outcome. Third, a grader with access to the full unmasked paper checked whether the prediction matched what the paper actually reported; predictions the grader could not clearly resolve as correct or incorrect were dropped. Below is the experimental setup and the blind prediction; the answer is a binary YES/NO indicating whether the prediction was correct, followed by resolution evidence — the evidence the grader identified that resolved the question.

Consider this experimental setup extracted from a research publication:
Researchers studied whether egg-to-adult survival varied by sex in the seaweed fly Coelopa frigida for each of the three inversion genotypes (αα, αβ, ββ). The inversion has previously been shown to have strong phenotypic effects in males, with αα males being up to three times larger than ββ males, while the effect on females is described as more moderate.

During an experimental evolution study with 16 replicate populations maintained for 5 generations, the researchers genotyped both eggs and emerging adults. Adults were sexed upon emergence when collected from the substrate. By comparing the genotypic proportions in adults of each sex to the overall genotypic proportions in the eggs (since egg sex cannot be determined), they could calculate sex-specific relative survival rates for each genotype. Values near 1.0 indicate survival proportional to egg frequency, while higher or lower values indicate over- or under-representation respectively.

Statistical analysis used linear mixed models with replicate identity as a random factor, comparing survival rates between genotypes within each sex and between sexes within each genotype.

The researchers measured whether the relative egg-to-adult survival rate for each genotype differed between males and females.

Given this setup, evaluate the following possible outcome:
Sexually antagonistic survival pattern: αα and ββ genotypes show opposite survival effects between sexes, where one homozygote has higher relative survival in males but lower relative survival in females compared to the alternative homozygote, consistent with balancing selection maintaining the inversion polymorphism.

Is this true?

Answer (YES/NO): NO